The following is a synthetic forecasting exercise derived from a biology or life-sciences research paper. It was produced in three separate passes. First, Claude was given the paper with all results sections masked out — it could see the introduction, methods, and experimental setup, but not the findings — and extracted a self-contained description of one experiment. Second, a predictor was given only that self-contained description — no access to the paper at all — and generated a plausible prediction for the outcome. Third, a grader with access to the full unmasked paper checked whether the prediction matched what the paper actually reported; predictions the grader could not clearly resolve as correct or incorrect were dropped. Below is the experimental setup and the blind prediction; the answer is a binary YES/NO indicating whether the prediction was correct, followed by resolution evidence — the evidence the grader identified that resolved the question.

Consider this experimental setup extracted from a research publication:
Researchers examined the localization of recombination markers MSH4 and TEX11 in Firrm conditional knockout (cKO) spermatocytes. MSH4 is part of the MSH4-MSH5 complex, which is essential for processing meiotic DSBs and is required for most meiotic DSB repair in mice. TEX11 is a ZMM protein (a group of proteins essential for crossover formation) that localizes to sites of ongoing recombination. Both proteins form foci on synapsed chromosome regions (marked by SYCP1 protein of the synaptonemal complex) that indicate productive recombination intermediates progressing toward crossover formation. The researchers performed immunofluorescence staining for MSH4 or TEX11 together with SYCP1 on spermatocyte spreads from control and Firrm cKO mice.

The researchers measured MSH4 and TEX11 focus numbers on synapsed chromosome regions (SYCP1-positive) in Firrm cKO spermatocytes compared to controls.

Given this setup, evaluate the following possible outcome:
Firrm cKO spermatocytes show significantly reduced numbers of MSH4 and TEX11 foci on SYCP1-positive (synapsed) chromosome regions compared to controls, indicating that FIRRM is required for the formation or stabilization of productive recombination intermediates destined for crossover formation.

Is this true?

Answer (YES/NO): YES